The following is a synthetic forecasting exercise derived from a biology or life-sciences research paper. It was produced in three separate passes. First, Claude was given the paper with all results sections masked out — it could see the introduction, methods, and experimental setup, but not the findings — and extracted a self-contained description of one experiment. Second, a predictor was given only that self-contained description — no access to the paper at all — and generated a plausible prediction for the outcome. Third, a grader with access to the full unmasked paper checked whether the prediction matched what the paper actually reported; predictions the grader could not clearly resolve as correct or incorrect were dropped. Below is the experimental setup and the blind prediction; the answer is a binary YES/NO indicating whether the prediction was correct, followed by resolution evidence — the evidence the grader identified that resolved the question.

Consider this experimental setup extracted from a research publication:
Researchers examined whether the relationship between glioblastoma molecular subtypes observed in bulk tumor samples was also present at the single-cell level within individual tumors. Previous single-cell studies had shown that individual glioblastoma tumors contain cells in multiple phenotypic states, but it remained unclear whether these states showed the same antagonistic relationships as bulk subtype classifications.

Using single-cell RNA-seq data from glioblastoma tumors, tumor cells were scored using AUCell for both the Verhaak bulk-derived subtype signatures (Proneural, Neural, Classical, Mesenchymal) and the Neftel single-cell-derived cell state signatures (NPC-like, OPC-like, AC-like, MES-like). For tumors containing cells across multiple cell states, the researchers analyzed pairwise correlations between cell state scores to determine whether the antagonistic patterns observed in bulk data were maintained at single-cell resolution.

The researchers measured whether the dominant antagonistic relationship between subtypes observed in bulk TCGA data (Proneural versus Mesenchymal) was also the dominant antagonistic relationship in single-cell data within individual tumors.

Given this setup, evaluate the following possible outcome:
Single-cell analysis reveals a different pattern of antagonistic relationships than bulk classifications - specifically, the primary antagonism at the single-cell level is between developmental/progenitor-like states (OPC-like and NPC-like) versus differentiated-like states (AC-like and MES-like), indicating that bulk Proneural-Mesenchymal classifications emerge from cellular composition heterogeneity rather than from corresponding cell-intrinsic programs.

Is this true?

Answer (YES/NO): NO